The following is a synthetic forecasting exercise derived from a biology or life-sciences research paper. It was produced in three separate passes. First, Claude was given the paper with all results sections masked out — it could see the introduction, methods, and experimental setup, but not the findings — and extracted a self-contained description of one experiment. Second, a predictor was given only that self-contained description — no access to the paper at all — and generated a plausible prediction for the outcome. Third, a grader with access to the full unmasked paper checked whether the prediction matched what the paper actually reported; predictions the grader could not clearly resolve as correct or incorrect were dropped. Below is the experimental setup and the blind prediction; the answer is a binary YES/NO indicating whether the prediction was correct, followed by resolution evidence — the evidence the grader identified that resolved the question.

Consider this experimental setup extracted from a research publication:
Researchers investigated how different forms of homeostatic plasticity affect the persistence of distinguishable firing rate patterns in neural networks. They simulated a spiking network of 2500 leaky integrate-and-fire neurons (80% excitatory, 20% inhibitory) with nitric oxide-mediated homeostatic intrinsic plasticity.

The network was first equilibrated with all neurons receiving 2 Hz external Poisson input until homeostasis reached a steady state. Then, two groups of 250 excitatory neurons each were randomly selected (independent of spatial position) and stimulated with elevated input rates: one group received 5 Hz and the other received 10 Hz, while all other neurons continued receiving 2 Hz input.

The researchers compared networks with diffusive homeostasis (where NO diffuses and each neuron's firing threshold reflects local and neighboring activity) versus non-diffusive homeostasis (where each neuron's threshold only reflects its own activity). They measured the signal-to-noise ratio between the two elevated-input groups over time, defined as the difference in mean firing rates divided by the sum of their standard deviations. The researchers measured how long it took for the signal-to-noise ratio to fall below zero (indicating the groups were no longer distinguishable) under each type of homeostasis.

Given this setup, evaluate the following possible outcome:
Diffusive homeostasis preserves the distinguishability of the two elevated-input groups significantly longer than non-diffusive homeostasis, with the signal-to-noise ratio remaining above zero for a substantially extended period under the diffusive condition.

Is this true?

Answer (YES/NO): YES